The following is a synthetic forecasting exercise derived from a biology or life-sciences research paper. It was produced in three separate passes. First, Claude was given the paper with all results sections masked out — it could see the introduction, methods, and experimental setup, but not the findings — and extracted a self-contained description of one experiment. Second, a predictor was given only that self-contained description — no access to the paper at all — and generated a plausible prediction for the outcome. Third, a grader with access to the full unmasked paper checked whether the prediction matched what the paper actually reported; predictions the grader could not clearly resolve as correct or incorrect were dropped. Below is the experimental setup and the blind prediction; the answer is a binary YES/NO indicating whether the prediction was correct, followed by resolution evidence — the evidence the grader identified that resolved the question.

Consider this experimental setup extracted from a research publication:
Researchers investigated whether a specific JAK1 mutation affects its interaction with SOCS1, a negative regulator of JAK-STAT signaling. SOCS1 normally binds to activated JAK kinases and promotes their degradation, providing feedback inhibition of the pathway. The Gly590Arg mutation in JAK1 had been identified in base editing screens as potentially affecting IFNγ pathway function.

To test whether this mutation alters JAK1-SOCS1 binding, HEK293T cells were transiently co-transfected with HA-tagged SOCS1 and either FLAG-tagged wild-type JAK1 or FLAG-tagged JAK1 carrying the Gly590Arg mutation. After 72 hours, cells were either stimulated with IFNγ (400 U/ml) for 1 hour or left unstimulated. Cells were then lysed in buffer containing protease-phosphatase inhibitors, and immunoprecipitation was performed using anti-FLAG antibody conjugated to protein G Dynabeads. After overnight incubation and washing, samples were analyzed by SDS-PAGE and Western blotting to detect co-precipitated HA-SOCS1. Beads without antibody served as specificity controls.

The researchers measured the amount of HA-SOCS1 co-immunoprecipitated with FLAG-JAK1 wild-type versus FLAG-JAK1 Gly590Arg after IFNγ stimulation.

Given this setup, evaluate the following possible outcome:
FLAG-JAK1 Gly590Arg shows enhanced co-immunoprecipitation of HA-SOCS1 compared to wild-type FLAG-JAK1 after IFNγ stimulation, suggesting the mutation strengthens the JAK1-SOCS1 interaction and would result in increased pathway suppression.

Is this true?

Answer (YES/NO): NO